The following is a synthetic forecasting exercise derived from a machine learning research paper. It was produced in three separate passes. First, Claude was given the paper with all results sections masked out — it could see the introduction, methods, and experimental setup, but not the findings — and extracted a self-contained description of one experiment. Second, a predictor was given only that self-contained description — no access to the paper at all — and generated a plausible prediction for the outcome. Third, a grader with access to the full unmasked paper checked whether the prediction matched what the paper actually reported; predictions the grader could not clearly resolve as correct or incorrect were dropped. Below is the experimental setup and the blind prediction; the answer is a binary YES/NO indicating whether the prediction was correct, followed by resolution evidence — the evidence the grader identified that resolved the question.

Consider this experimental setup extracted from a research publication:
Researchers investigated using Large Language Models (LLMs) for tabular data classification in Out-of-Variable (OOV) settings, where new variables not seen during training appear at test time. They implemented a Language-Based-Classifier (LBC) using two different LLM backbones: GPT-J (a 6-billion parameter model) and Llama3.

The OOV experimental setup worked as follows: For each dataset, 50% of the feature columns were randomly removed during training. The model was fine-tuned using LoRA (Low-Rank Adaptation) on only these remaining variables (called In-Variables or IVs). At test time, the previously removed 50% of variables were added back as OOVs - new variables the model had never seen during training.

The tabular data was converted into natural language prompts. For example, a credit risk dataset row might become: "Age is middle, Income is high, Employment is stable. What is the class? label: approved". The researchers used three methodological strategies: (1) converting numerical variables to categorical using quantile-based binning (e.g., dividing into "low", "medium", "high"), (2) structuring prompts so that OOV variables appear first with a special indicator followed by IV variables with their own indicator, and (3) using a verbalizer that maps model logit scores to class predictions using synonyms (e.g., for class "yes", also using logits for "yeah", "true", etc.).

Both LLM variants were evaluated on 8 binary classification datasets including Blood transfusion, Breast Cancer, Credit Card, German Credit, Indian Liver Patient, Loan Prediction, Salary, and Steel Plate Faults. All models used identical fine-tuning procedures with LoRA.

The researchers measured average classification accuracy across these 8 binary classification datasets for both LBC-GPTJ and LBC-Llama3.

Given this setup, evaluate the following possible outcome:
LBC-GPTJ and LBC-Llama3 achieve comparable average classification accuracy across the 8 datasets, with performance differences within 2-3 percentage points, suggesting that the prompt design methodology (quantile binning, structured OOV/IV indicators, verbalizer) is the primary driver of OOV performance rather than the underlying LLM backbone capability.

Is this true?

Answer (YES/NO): YES